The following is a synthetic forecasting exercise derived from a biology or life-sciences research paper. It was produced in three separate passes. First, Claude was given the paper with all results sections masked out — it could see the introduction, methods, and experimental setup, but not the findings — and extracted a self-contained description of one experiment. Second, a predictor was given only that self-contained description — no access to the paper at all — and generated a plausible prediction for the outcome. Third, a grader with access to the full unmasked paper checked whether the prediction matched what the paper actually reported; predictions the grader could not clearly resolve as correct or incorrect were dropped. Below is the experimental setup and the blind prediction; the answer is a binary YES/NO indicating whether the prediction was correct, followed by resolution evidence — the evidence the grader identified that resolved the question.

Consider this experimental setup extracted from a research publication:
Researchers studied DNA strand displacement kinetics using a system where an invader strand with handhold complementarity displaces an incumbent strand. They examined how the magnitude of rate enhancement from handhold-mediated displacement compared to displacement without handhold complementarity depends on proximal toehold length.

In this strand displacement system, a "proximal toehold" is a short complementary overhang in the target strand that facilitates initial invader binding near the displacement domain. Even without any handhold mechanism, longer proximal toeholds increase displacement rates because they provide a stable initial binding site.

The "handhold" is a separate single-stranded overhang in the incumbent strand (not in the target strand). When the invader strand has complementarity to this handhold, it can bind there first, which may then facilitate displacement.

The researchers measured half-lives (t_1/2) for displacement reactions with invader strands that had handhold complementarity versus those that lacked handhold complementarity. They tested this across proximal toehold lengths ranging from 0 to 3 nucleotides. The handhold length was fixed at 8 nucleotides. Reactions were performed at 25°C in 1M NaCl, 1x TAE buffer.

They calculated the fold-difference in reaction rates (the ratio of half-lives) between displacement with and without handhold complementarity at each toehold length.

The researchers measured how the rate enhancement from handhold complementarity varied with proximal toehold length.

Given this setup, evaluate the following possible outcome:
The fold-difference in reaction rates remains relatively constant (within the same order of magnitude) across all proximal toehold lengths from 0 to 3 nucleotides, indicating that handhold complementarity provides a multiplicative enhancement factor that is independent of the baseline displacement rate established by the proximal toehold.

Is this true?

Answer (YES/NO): NO